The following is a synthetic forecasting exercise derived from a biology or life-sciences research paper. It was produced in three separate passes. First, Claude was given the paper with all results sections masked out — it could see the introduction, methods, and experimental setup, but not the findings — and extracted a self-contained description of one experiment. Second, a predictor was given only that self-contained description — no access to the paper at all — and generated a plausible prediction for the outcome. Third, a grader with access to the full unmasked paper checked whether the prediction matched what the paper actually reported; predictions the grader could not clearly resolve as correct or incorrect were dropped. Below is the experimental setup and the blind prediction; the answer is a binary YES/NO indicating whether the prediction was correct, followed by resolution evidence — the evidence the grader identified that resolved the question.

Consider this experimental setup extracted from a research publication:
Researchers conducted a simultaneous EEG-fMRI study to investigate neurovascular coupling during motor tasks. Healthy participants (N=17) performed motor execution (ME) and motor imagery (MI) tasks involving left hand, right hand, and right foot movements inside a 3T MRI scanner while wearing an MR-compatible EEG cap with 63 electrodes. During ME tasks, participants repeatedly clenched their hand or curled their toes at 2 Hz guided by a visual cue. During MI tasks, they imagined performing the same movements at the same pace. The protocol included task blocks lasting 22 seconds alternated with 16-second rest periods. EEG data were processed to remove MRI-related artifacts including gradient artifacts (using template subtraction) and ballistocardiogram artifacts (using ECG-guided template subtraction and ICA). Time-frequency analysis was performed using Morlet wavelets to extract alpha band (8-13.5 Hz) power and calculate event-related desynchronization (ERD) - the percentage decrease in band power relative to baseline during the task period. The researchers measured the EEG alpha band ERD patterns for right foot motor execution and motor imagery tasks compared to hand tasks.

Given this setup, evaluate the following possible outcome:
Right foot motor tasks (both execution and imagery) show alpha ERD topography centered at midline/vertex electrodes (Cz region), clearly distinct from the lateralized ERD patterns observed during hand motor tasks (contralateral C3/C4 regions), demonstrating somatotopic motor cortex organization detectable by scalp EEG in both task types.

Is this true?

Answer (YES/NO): NO